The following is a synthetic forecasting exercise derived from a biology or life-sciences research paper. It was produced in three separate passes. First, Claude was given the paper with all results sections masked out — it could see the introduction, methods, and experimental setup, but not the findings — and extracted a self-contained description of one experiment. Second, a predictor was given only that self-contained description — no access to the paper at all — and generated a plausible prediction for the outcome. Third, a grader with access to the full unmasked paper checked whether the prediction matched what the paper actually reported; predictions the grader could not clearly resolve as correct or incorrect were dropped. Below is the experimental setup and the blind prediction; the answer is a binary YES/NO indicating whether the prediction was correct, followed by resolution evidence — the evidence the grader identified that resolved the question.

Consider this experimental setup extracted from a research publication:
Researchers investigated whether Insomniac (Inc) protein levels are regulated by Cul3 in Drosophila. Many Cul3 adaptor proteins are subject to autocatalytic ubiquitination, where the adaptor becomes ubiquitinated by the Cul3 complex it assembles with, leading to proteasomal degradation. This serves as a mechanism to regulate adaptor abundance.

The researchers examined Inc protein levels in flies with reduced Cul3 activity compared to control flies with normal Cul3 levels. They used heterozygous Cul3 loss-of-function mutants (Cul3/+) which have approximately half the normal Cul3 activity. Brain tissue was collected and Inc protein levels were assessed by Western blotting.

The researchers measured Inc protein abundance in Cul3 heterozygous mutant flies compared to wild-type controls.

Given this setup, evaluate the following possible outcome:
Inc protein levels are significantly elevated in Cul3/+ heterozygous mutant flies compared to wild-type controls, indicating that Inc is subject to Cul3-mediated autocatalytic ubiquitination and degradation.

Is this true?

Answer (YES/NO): YES